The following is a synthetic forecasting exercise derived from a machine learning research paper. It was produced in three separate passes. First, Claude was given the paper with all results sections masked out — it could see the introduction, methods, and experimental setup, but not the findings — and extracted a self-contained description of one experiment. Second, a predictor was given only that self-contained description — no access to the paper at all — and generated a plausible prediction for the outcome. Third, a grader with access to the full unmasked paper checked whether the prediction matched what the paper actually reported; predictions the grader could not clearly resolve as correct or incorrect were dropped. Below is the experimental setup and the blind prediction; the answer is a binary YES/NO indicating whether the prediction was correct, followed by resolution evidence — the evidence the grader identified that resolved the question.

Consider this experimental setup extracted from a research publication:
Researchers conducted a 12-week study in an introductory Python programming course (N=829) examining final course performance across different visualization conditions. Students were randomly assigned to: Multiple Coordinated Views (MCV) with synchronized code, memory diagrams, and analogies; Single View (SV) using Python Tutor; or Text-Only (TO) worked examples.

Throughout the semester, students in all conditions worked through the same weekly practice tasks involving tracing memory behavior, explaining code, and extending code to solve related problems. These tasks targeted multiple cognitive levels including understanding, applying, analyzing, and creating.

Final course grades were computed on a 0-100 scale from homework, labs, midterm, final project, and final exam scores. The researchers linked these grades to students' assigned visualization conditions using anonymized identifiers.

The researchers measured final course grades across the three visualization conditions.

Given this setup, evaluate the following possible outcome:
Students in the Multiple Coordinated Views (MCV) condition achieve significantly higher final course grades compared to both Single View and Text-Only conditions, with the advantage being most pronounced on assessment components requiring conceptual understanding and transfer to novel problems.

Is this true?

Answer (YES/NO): NO